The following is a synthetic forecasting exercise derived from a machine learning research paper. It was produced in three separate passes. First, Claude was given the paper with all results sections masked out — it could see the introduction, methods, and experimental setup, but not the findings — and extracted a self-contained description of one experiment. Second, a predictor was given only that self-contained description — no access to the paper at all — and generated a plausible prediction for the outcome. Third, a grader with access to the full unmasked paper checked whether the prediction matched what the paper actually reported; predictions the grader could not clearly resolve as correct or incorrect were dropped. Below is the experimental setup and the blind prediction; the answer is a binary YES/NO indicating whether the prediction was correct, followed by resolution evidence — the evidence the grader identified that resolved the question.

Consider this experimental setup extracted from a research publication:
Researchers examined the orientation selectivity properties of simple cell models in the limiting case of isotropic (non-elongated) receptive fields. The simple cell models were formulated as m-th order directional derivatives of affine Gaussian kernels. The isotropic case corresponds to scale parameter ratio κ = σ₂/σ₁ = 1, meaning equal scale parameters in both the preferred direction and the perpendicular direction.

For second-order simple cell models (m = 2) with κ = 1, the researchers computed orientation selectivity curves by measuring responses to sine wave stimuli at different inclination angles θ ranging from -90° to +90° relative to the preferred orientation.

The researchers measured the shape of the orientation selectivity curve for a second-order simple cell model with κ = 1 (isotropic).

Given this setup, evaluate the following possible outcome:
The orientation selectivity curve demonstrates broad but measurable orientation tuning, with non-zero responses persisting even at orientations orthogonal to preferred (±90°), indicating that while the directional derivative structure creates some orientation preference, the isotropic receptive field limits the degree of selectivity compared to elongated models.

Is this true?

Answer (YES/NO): NO